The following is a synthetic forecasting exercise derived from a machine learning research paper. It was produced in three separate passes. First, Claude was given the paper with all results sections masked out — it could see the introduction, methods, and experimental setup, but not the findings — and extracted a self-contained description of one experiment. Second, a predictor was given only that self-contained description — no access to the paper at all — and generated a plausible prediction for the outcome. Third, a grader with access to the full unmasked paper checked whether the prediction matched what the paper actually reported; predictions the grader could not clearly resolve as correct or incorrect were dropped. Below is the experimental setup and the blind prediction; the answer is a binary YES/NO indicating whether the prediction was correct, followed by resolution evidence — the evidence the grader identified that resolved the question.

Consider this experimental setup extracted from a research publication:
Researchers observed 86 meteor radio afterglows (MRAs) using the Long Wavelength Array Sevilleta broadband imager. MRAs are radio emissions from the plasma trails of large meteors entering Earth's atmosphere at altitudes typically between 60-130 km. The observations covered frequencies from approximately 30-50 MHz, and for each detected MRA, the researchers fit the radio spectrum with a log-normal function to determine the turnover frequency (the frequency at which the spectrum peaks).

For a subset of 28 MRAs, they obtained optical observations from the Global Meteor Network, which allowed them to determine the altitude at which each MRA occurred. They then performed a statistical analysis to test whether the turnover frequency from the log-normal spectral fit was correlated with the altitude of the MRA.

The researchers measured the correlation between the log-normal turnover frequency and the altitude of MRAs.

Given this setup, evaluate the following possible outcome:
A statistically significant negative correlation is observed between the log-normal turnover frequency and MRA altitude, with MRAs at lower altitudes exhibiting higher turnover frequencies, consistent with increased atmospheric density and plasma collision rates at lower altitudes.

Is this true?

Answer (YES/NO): NO